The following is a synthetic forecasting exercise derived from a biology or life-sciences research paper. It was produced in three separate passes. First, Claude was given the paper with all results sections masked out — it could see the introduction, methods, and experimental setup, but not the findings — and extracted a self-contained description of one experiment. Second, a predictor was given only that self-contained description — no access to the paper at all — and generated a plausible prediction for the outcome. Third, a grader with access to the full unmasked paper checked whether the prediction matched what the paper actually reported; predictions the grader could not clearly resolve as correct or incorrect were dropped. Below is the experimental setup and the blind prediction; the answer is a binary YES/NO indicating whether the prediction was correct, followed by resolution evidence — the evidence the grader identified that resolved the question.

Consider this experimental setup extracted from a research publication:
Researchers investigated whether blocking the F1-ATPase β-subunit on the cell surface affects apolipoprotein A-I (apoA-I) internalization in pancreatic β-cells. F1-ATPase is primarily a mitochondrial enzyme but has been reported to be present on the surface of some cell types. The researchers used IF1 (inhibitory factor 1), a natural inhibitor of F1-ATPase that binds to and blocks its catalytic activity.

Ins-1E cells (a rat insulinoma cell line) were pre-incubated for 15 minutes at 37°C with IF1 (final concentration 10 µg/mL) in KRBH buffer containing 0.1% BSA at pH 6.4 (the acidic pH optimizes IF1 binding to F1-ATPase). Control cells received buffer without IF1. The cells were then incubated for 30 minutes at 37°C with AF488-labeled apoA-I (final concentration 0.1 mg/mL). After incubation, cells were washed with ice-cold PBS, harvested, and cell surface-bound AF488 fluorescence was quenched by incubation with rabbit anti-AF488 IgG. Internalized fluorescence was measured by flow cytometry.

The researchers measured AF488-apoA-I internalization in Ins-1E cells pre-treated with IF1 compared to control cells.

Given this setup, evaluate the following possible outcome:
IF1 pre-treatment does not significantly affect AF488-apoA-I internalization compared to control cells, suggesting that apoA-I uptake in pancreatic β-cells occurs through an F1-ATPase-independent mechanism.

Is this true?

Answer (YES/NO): NO